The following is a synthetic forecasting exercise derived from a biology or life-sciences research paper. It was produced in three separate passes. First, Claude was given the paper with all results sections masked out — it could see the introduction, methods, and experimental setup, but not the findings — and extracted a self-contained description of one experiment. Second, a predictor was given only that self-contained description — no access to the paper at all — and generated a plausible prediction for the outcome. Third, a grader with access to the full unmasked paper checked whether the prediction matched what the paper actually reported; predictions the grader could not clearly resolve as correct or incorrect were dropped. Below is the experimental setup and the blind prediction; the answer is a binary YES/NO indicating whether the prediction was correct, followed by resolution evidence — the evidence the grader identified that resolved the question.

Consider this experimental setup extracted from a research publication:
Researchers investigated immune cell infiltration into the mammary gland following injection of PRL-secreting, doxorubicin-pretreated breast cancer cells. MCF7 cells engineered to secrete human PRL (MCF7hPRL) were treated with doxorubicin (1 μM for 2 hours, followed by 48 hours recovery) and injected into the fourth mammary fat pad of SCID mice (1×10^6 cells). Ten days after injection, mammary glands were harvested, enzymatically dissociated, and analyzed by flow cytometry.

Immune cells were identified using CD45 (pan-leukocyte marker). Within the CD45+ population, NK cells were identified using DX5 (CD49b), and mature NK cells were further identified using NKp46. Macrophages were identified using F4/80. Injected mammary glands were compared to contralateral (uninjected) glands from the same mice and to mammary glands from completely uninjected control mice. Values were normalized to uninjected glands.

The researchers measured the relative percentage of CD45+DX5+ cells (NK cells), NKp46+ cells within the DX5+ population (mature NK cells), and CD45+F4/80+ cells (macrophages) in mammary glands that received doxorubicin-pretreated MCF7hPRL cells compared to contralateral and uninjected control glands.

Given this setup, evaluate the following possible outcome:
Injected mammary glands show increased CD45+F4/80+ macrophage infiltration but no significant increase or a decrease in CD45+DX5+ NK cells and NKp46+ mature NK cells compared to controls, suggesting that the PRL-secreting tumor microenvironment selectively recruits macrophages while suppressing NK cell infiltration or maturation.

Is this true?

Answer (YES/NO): NO